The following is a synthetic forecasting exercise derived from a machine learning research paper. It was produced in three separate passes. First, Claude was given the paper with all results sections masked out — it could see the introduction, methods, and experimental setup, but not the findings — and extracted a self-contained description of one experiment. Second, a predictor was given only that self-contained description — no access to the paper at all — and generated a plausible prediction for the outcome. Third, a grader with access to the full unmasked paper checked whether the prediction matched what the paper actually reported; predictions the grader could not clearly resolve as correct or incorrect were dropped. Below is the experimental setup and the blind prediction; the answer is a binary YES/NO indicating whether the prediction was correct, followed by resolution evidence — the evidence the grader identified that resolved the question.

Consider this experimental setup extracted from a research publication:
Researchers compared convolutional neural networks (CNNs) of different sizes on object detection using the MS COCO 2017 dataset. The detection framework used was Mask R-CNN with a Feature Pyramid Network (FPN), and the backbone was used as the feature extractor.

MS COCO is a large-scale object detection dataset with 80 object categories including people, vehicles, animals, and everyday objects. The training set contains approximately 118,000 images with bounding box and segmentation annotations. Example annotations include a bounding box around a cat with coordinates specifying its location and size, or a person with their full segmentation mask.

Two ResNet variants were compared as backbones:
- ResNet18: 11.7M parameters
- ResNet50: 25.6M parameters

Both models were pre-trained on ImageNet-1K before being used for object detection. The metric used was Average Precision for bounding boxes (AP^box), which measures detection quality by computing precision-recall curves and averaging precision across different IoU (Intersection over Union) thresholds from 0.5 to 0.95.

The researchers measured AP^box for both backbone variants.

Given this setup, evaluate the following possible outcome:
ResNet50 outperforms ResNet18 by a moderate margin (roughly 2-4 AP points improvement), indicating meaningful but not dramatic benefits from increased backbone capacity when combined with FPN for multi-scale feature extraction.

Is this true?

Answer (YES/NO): YES